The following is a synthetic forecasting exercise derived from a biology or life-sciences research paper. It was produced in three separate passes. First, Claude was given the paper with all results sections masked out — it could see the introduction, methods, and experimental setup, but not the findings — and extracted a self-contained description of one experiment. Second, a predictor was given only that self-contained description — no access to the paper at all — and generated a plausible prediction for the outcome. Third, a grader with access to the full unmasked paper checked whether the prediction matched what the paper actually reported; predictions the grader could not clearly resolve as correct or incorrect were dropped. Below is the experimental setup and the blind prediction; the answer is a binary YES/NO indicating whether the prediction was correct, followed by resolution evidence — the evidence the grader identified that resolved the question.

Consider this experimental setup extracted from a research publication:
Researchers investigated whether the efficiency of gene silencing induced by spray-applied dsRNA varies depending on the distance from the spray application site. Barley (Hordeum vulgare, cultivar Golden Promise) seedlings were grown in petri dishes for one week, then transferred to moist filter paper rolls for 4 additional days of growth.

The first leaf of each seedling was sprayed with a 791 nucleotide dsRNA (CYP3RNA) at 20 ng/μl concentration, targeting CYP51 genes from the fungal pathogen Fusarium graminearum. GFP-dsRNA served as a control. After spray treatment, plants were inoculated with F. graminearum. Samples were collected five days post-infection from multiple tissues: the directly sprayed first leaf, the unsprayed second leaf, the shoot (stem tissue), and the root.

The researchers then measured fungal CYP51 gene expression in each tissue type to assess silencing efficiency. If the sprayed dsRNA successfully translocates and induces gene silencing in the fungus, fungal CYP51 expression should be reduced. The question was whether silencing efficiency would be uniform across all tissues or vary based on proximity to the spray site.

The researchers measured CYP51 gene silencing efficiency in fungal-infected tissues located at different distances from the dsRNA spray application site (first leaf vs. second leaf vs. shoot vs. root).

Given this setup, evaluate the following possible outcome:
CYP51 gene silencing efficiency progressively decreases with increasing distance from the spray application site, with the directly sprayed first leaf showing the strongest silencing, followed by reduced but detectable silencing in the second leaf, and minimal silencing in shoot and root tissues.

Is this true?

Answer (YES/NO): NO